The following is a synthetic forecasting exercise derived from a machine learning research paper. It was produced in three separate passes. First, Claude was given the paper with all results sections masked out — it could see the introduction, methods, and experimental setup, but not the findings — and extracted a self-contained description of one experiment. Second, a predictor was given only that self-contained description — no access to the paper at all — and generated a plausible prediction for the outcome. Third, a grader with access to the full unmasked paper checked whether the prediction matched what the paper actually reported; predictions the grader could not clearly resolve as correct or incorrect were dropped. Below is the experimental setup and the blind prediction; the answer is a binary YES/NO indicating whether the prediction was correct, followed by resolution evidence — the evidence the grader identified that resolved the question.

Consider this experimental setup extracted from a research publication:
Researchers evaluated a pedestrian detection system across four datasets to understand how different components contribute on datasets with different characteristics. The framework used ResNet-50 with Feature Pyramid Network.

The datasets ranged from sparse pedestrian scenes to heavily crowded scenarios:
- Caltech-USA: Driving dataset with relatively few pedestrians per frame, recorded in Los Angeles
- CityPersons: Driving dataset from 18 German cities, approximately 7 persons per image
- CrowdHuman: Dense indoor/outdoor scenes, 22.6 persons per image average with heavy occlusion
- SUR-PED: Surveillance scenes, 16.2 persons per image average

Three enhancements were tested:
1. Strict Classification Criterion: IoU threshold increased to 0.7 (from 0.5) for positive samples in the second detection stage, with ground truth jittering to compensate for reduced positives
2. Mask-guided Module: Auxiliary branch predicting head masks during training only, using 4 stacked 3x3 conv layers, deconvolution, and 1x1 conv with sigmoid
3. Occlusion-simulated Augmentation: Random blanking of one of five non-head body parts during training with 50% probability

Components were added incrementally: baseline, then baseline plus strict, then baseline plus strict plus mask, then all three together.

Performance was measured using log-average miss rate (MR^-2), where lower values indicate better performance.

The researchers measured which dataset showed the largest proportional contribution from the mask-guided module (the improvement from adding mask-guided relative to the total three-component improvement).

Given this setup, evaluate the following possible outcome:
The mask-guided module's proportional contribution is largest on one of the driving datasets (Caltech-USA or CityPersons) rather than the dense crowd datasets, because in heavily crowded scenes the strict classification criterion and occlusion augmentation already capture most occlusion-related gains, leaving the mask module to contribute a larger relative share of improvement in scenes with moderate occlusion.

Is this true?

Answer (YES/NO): YES